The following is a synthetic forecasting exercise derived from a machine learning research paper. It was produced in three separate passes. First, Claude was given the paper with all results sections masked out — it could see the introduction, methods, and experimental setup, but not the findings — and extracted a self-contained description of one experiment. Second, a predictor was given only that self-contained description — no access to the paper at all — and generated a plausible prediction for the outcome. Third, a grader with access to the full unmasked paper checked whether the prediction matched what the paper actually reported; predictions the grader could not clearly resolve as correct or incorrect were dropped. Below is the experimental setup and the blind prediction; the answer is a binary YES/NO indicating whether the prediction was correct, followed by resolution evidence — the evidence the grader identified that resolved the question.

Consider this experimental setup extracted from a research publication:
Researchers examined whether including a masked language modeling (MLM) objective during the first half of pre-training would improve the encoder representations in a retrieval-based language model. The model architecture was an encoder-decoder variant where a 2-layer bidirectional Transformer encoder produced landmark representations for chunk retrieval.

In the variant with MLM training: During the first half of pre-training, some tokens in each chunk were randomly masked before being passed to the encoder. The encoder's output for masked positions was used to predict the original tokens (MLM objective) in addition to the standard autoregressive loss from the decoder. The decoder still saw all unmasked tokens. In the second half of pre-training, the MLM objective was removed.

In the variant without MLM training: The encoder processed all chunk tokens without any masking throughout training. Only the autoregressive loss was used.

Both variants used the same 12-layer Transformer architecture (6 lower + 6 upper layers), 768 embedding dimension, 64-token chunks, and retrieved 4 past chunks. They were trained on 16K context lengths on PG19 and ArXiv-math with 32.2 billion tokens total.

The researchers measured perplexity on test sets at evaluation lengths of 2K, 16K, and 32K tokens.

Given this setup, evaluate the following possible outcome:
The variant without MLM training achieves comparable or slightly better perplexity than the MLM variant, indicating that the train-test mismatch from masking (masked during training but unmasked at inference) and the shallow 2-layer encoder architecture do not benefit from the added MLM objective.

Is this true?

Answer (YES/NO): NO